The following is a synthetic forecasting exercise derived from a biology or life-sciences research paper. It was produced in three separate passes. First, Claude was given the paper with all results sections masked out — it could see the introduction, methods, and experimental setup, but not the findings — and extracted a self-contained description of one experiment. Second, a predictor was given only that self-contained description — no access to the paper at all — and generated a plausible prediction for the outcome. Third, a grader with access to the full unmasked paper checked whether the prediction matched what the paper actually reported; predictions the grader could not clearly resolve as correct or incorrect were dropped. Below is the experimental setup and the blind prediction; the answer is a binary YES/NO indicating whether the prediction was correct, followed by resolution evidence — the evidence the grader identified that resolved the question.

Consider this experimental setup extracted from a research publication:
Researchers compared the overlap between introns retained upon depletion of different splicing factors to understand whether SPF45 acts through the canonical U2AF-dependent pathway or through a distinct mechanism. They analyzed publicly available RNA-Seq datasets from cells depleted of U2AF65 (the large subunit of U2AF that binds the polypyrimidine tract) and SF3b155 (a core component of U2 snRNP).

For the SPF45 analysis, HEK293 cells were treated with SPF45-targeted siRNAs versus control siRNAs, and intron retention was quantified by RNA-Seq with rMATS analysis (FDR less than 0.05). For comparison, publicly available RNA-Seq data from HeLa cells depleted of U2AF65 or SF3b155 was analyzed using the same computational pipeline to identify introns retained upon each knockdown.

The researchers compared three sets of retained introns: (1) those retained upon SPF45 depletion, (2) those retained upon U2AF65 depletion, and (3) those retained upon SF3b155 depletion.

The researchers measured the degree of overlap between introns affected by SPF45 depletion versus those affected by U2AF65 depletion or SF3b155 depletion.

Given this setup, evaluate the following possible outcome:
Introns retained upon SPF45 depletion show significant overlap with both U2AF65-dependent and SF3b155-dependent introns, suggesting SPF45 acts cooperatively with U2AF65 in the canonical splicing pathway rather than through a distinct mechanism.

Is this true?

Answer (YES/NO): NO